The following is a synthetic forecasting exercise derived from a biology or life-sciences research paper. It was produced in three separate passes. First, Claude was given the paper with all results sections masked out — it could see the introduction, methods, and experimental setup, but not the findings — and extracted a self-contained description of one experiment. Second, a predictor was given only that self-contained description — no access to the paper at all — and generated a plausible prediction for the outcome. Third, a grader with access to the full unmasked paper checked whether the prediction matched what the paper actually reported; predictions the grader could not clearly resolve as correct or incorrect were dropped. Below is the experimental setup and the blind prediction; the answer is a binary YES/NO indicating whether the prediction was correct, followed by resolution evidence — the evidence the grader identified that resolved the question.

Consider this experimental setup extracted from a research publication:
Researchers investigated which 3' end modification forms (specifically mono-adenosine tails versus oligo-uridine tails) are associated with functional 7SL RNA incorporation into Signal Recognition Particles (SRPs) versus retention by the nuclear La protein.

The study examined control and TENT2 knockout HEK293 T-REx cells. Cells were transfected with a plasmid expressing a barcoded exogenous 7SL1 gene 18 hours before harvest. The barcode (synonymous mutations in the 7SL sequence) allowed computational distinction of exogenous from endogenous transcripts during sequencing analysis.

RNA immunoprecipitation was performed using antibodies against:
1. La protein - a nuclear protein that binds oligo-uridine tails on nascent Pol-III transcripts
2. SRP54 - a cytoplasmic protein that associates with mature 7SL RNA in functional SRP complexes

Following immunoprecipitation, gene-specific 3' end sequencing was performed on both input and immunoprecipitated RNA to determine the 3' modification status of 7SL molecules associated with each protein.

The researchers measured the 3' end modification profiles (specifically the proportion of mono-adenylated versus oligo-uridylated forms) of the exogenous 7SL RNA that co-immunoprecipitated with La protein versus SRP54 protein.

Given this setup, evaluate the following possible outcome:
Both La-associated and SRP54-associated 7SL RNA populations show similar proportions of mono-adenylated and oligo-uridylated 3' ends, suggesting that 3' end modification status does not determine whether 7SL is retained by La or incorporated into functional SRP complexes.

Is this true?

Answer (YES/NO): NO